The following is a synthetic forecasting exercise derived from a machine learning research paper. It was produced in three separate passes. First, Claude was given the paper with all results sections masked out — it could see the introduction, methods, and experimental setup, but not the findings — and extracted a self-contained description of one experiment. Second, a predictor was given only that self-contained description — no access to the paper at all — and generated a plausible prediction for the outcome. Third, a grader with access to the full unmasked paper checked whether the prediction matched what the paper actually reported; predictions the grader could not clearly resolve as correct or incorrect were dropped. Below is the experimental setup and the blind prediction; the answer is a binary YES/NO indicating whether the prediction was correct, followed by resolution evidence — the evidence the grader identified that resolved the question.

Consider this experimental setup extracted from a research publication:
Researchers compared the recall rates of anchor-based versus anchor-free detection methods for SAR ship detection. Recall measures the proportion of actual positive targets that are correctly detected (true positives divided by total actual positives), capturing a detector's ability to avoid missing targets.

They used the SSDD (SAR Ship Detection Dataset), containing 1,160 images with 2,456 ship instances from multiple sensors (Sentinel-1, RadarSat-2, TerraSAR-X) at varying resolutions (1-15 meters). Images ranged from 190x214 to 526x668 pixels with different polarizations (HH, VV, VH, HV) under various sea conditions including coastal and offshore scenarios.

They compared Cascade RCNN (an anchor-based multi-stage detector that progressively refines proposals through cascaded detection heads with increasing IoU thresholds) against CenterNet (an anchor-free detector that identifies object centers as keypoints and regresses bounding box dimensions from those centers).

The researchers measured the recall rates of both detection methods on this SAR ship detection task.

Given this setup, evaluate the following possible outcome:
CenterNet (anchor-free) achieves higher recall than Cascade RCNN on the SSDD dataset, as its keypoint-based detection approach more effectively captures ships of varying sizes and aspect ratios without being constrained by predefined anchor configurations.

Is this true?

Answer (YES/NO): YES